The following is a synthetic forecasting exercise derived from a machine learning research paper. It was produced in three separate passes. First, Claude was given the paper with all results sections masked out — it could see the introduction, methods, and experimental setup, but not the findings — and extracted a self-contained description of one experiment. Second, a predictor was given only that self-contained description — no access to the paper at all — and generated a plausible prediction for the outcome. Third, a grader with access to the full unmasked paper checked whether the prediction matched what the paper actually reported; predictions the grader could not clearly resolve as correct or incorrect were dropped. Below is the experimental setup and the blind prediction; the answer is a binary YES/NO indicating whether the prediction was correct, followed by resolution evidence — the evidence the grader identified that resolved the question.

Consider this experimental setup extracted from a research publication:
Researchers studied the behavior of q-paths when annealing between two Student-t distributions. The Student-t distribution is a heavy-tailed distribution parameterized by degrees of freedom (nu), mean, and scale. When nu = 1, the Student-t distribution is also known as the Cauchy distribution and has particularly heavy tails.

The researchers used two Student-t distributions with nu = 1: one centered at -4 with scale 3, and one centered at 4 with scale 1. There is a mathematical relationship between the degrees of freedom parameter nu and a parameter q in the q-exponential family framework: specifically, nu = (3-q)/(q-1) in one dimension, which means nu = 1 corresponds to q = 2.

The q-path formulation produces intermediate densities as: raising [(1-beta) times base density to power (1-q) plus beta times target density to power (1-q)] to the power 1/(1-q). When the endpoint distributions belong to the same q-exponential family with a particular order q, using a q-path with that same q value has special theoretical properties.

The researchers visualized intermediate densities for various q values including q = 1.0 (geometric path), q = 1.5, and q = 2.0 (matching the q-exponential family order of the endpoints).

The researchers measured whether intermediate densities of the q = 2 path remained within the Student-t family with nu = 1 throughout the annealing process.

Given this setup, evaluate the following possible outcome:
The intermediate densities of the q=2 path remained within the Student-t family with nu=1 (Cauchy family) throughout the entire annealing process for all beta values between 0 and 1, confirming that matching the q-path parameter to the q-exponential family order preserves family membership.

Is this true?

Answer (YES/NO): YES